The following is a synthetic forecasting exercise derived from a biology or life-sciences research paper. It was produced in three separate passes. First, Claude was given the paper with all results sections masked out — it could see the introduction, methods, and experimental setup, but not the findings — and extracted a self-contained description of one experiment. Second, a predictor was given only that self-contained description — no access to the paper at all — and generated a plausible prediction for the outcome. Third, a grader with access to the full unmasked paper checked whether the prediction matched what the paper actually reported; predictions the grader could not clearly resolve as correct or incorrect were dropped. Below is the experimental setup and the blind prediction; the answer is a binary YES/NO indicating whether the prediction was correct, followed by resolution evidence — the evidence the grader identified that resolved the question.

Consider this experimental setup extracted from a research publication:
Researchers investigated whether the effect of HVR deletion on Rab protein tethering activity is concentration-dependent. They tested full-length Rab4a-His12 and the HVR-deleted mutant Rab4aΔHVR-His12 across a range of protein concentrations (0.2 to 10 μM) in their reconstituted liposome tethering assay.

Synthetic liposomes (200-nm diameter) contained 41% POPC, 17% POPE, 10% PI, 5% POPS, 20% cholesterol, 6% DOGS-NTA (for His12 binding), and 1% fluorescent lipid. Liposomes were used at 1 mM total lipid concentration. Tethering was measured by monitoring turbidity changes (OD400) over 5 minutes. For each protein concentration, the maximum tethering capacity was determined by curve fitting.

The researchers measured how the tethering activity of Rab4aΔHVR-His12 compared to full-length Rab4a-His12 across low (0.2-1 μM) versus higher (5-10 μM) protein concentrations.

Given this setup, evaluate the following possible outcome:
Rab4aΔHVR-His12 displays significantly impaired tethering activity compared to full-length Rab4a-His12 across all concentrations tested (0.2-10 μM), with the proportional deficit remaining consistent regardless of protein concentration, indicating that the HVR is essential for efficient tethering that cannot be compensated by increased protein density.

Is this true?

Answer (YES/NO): NO